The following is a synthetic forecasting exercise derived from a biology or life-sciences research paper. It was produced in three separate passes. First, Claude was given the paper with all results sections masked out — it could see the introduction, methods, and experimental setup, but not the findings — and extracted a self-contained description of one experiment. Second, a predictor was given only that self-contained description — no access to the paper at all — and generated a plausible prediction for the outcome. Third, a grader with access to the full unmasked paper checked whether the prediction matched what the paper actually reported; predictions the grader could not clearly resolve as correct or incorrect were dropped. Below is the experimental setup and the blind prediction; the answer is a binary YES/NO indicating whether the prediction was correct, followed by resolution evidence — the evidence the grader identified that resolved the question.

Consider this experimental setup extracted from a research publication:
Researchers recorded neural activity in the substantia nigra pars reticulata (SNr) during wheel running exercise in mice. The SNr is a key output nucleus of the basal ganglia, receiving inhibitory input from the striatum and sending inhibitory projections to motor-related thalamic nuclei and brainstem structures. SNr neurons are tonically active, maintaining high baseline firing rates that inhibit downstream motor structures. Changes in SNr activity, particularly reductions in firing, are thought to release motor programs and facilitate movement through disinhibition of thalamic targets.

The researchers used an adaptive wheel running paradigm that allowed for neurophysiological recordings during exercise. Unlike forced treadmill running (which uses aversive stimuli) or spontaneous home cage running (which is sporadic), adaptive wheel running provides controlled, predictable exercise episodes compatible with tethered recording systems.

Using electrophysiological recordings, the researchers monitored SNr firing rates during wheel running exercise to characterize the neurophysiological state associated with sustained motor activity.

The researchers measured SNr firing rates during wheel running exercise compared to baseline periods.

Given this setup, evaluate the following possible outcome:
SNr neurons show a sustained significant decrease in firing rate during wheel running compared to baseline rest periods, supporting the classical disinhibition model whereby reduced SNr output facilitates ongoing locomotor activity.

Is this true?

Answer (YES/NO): NO